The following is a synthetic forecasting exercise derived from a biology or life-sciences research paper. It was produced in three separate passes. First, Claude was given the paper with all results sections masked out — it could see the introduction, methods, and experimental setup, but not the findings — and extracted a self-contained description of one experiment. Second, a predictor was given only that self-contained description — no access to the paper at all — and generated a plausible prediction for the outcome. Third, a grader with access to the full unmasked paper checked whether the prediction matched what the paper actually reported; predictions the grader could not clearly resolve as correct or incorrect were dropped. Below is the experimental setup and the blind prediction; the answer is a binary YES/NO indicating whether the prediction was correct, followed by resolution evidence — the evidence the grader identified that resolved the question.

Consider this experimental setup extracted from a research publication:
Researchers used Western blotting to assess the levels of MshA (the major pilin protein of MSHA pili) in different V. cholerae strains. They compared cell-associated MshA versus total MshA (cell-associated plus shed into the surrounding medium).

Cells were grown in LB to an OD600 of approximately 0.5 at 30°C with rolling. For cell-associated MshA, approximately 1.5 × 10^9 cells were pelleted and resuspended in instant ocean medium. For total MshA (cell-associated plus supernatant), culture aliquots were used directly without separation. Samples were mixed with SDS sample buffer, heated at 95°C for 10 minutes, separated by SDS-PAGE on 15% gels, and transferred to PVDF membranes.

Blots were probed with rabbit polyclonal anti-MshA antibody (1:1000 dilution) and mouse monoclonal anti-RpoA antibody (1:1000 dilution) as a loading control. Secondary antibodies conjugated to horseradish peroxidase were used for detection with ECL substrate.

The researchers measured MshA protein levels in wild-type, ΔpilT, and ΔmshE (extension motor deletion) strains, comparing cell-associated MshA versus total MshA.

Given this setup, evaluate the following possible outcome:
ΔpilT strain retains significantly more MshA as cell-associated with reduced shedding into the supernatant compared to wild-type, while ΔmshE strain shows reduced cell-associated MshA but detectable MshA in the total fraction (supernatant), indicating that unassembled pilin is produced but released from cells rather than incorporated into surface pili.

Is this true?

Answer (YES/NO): NO